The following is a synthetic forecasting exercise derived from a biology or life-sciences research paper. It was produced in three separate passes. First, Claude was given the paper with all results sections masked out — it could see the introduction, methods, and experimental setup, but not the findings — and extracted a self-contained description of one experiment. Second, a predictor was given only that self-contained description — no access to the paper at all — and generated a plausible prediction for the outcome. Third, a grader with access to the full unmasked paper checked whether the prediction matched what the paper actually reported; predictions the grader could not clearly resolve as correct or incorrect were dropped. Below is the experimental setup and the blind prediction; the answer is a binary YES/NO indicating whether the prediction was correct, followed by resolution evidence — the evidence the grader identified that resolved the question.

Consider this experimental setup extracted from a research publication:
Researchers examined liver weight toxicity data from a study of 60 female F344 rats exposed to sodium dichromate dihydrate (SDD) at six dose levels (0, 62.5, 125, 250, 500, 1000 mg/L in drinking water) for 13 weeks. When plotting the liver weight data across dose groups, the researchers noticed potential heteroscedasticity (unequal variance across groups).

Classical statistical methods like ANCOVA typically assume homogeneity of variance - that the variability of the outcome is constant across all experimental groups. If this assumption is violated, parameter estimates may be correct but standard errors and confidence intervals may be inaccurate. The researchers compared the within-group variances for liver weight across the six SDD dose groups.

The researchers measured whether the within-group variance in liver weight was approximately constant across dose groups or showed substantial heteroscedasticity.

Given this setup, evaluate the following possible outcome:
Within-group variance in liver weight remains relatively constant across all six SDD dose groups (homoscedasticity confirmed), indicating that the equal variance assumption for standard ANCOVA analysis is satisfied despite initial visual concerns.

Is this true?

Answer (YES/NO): NO